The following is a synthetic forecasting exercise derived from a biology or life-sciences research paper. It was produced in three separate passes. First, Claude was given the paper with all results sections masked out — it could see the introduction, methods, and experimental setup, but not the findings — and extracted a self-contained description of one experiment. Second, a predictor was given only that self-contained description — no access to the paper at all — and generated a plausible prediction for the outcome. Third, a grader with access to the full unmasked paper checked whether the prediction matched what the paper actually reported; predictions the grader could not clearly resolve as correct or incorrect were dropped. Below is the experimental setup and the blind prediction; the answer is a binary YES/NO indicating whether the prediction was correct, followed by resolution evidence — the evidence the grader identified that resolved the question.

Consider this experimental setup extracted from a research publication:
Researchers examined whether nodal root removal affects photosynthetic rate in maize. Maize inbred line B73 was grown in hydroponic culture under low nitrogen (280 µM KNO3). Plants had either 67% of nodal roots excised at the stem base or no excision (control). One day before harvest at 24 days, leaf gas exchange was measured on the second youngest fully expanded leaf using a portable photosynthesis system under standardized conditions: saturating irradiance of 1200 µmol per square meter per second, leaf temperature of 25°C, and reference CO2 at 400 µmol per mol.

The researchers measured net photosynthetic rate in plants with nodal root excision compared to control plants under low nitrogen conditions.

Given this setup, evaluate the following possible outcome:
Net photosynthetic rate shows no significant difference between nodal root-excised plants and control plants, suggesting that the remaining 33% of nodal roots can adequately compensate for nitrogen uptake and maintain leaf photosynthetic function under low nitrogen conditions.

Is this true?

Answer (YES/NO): NO